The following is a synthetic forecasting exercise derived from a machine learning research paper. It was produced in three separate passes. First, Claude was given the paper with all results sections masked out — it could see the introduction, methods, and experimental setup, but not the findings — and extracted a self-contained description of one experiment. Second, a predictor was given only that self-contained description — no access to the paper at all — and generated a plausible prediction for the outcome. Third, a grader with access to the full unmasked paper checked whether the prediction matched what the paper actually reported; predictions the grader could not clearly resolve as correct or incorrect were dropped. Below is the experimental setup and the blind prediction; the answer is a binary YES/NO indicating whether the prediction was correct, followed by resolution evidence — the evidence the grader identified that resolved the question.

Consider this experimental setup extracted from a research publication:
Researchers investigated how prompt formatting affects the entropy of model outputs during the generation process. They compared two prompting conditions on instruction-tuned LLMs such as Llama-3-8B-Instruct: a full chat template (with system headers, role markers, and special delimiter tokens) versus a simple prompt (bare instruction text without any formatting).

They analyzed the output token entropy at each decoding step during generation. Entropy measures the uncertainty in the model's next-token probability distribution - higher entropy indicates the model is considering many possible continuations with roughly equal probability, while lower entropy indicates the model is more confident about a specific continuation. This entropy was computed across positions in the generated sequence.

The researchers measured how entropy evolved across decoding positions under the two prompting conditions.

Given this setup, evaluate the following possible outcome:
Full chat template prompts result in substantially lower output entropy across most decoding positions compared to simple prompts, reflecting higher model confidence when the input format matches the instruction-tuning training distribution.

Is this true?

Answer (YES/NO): YES